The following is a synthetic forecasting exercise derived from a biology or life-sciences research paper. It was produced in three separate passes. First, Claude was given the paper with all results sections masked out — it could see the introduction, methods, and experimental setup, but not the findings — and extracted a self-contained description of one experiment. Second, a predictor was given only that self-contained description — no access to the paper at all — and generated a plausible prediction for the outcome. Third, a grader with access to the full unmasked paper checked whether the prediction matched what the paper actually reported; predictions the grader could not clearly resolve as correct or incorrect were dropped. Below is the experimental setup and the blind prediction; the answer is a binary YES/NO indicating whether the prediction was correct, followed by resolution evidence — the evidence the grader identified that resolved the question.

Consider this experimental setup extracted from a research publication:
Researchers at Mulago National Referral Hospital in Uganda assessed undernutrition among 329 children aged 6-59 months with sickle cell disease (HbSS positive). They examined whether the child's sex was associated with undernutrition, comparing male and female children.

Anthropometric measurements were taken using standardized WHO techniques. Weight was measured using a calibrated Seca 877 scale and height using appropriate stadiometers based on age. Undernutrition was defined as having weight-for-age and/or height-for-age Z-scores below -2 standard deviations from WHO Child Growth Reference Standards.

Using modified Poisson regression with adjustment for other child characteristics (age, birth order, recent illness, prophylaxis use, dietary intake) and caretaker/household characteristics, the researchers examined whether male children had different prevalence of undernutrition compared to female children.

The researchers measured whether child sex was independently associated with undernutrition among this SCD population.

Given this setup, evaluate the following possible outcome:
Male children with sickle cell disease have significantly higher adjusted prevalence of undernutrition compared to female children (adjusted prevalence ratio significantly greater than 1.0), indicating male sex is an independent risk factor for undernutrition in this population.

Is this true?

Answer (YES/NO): NO